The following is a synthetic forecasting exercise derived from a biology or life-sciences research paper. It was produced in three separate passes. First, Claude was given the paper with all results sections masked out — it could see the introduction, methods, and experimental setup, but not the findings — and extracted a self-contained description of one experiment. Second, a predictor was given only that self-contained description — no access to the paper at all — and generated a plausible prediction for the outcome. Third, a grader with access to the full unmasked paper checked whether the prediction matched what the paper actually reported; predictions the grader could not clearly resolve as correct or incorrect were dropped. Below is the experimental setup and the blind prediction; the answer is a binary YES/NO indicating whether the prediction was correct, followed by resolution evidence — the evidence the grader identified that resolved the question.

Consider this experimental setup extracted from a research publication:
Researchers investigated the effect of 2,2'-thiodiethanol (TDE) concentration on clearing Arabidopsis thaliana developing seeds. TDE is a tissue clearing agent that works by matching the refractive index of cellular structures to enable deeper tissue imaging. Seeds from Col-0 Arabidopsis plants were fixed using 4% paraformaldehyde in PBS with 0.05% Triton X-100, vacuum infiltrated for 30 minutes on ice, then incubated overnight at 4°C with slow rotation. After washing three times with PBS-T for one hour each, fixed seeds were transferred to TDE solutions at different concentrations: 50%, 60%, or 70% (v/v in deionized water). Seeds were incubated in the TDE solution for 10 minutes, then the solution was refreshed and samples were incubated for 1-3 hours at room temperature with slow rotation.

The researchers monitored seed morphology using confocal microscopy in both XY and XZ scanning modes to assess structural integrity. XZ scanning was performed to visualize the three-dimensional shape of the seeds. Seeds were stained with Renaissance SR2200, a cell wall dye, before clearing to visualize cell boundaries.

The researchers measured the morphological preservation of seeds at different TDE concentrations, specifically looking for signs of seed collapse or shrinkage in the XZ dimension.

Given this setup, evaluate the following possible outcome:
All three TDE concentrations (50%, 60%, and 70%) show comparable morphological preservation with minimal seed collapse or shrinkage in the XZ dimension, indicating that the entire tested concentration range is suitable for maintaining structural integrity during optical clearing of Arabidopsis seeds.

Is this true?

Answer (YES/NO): NO